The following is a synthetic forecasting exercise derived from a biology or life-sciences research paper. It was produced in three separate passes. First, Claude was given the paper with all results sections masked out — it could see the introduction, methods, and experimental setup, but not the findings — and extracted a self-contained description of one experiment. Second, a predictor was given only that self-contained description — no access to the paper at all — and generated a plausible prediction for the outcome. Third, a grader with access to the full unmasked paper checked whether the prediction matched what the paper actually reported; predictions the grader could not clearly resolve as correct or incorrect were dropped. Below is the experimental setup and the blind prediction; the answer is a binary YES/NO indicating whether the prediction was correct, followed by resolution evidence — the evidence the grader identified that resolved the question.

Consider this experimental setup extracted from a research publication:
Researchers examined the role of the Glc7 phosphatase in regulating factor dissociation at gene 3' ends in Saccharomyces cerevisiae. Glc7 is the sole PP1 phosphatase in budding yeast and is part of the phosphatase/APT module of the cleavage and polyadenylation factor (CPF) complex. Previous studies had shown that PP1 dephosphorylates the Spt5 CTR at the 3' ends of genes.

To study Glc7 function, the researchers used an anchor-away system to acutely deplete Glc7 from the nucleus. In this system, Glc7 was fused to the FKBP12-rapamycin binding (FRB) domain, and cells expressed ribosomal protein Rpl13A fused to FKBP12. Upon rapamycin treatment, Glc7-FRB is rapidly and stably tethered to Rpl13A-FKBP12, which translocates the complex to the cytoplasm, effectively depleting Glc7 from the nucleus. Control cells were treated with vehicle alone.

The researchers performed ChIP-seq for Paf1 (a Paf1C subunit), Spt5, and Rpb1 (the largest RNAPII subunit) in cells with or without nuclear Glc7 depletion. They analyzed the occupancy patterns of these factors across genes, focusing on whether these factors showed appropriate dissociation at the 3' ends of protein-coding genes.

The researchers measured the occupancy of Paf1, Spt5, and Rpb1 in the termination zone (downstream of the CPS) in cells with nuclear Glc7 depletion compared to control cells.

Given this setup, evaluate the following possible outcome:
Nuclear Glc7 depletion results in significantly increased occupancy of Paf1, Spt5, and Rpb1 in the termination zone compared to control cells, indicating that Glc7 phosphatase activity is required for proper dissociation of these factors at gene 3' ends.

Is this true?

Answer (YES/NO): YES